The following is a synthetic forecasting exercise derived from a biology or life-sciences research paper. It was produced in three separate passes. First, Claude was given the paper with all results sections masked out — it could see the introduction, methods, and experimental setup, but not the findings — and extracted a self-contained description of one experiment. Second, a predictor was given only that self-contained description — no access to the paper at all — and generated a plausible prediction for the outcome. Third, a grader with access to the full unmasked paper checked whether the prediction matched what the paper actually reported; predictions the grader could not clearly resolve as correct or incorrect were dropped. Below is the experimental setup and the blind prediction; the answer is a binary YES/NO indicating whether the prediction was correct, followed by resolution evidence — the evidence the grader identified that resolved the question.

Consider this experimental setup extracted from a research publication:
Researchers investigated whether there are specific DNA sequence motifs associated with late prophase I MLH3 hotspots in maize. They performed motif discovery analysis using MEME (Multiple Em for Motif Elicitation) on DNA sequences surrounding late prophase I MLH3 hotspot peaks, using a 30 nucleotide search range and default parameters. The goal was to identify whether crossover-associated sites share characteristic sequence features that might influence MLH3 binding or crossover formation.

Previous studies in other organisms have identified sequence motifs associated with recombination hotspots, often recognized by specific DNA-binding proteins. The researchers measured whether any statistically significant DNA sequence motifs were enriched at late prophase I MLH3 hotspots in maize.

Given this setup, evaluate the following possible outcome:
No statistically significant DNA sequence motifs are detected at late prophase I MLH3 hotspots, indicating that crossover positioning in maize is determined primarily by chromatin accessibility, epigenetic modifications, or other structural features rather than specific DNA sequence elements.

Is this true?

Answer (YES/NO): NO